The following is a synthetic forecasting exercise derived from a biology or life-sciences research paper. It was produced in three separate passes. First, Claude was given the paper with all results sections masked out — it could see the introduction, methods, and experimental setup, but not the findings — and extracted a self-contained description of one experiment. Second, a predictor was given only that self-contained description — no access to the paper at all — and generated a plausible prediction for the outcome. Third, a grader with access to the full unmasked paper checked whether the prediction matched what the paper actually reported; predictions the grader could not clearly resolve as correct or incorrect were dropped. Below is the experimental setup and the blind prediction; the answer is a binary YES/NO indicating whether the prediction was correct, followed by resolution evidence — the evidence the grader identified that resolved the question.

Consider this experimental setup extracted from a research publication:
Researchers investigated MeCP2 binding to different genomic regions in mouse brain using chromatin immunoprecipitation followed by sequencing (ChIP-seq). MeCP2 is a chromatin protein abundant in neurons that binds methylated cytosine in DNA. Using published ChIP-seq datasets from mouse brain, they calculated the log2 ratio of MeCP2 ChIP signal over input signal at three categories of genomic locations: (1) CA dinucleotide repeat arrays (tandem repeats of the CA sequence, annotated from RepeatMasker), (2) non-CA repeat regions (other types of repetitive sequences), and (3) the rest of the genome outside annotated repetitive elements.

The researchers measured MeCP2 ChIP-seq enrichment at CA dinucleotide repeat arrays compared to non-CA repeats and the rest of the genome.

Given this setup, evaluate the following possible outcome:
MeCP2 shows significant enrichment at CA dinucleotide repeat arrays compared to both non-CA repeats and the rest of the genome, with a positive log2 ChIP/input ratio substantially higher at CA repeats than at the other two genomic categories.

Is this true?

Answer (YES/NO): NO